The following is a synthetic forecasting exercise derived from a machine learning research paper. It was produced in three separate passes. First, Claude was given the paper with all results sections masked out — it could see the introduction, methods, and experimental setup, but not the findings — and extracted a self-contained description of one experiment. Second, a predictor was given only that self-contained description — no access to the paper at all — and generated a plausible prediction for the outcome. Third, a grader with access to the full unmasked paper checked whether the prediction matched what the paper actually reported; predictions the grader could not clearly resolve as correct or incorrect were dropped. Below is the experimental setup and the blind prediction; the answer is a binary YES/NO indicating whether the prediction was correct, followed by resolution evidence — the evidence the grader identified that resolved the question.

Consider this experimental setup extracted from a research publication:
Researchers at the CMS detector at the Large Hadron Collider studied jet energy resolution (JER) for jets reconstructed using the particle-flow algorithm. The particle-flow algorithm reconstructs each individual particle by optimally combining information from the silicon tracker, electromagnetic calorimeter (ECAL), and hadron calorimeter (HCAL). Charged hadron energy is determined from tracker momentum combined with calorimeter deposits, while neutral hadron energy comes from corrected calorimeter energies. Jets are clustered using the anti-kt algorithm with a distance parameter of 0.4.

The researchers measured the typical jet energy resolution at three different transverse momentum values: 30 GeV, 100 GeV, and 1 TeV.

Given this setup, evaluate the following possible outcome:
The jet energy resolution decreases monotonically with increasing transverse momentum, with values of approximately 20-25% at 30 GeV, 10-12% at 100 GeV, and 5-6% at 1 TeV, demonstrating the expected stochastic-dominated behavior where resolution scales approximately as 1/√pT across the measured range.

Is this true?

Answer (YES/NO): NO